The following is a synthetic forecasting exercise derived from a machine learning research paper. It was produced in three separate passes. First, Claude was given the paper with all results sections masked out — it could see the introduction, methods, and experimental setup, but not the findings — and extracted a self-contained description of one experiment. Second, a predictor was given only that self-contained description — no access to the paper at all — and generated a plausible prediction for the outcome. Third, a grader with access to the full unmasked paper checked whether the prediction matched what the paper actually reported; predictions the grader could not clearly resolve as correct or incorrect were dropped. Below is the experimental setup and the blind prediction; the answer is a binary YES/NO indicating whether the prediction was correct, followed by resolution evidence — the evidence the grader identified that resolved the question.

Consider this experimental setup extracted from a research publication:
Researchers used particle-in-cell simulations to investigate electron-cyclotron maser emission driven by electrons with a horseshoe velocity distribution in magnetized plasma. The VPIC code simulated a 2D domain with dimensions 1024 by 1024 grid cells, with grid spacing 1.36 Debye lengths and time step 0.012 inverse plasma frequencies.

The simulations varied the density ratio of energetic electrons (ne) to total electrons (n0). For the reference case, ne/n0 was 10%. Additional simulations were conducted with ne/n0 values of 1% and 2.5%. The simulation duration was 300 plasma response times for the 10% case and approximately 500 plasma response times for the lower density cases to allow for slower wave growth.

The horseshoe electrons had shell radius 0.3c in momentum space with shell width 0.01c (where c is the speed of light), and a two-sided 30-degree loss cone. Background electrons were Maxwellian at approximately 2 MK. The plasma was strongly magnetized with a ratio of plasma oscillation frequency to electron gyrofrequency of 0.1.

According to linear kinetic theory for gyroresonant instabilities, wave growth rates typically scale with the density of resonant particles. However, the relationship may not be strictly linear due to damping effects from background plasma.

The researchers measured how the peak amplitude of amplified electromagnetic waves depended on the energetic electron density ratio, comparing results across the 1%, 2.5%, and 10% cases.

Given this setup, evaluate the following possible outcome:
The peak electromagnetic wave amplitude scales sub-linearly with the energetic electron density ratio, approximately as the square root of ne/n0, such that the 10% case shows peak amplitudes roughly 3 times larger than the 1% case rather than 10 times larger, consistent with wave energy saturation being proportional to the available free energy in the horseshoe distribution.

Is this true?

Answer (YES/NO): YES